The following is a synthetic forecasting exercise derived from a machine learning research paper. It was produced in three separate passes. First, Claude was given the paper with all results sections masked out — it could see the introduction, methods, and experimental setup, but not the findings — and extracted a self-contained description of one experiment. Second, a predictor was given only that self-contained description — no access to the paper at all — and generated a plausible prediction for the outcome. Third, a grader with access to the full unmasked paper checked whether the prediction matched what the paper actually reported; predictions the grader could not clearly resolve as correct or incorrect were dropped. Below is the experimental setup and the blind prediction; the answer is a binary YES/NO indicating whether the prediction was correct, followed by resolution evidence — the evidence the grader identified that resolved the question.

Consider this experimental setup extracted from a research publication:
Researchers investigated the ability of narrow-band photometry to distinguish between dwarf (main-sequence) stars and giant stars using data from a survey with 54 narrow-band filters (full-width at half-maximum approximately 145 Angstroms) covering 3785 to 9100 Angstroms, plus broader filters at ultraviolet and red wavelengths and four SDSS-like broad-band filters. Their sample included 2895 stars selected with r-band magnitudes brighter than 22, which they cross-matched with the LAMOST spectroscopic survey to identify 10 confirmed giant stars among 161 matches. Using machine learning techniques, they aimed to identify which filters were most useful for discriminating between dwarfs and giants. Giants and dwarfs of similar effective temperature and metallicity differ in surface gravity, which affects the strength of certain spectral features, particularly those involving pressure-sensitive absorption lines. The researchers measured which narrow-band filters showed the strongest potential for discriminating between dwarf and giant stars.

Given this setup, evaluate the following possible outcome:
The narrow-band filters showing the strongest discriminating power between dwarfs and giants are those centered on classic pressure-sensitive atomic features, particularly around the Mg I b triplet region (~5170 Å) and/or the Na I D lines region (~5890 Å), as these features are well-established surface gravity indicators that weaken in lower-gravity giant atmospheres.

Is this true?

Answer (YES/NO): YES